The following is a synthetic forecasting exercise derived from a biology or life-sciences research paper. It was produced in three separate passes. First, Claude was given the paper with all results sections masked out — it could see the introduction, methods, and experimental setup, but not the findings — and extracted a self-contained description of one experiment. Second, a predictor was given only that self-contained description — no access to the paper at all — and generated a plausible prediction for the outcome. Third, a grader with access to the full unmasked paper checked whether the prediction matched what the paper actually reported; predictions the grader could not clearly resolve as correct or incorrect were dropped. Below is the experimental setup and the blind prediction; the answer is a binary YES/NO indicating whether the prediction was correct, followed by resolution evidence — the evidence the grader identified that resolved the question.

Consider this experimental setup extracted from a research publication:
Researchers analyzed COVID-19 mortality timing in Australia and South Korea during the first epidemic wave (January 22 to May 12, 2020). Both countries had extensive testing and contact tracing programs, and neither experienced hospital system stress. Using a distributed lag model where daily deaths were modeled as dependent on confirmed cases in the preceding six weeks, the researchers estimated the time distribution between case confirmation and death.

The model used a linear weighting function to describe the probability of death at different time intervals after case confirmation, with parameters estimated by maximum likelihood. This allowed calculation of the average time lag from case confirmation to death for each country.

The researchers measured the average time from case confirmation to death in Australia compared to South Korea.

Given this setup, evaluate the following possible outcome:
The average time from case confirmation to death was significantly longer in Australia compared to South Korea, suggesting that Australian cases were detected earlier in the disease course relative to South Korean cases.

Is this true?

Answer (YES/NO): NO